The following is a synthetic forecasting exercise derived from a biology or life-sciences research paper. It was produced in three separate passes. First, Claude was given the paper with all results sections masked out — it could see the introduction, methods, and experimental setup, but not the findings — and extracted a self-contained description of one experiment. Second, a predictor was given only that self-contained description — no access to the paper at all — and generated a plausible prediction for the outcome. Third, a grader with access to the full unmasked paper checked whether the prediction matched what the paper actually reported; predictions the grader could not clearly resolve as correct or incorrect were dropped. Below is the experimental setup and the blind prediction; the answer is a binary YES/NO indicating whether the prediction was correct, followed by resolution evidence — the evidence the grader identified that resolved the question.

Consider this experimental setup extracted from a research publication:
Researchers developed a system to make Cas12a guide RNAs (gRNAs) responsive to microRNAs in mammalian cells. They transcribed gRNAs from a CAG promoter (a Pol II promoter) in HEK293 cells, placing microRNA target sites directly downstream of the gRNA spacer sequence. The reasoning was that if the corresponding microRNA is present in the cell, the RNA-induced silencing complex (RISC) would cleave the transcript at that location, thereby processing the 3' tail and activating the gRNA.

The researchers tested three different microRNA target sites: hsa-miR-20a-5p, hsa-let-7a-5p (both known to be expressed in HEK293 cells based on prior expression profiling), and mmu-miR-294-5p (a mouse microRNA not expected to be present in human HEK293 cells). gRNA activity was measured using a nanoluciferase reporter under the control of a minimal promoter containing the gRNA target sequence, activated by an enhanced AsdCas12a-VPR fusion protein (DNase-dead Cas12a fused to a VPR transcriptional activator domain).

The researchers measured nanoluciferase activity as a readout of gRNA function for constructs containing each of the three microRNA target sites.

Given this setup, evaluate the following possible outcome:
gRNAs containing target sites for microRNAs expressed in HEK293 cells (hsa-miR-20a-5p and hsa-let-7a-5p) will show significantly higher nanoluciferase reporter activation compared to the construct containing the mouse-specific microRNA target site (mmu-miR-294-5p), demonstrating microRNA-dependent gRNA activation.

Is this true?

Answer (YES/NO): YES